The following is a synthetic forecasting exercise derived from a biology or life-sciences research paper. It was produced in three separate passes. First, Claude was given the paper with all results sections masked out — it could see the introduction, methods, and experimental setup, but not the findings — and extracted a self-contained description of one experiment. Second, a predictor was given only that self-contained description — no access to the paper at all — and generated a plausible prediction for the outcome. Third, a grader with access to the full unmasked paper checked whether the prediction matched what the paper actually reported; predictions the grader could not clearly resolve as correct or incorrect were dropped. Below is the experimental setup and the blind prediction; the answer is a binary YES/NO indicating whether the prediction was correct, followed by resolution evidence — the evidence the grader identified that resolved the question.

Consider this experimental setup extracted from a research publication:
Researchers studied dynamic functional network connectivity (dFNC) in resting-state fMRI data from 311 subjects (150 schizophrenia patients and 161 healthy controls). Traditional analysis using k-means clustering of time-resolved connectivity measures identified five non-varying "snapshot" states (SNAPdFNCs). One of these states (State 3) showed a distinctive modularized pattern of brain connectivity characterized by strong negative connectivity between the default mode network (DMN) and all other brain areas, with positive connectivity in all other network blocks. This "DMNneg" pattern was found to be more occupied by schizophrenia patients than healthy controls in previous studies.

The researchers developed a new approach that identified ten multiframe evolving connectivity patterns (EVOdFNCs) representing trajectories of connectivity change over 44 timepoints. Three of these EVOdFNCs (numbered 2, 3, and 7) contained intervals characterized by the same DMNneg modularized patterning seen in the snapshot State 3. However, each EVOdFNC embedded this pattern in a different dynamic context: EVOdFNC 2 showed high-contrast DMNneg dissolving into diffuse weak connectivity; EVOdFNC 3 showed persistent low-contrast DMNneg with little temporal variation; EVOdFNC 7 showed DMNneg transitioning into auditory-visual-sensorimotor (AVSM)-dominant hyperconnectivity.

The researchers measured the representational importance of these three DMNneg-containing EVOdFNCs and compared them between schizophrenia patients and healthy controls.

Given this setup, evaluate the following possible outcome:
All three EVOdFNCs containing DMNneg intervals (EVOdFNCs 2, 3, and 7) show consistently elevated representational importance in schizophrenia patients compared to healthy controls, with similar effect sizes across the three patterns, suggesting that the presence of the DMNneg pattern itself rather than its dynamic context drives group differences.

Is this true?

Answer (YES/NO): NO